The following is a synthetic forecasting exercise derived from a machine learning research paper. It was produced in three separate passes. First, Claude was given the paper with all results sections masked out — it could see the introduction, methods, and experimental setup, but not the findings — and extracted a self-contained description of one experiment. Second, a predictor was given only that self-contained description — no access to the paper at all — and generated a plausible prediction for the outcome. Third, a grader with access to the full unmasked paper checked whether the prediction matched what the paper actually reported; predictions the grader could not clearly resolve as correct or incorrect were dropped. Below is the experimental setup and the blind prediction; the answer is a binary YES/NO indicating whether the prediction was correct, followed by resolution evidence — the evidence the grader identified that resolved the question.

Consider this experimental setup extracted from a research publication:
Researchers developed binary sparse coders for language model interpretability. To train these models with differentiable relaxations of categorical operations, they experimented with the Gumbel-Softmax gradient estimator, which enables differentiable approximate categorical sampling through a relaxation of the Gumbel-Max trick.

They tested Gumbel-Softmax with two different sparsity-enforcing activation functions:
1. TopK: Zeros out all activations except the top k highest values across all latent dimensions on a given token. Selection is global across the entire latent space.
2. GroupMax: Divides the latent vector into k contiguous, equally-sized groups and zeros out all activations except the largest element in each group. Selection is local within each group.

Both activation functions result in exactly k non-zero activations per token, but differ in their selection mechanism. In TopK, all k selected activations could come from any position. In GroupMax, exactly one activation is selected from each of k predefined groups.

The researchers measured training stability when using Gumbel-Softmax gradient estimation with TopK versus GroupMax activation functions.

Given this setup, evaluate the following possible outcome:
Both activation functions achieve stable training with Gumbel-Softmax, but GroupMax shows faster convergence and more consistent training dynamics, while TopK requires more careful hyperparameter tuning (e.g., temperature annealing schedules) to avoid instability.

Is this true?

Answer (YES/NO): NO